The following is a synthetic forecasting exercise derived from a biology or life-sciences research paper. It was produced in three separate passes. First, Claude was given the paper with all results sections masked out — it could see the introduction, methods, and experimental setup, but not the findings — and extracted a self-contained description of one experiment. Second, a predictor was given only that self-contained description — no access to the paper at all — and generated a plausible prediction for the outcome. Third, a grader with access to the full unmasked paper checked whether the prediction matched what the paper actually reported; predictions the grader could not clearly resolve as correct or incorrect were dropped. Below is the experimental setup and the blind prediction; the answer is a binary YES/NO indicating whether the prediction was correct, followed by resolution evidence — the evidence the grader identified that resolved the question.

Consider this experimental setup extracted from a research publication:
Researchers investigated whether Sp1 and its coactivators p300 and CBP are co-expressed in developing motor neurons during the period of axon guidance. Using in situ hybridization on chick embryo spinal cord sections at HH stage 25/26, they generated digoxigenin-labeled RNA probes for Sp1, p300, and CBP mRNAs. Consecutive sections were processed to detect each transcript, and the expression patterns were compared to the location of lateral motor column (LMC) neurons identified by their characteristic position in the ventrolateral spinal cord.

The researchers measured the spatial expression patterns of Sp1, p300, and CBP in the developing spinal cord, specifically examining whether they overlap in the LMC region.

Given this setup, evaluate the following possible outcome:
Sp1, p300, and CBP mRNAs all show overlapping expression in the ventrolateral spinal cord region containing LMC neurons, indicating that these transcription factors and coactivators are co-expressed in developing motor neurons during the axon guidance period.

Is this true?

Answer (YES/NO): YES